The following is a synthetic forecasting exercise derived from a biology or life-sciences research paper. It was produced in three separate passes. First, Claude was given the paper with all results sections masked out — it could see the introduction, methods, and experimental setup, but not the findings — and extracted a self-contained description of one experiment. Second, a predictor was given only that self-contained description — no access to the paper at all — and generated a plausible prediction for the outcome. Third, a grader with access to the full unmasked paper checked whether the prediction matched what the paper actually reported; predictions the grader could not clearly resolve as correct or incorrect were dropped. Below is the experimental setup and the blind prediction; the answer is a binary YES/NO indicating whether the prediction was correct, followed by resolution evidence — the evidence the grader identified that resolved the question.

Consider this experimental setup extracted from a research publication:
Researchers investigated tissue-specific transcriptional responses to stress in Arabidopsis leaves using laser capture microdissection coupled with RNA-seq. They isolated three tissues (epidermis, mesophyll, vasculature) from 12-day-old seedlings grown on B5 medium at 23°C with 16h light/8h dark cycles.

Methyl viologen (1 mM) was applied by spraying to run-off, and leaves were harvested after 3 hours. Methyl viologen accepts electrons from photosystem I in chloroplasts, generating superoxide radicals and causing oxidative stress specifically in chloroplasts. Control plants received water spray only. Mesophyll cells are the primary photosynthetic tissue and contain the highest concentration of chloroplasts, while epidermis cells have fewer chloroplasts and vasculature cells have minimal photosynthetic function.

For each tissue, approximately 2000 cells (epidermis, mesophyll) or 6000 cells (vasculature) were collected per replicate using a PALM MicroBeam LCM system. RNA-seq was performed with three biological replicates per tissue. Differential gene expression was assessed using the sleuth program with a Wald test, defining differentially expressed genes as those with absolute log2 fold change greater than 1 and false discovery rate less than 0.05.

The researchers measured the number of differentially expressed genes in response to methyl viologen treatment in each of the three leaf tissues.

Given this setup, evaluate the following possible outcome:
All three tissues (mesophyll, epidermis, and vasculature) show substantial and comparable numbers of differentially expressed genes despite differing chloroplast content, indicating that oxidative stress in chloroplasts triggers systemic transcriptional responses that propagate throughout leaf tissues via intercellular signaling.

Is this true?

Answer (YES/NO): NO